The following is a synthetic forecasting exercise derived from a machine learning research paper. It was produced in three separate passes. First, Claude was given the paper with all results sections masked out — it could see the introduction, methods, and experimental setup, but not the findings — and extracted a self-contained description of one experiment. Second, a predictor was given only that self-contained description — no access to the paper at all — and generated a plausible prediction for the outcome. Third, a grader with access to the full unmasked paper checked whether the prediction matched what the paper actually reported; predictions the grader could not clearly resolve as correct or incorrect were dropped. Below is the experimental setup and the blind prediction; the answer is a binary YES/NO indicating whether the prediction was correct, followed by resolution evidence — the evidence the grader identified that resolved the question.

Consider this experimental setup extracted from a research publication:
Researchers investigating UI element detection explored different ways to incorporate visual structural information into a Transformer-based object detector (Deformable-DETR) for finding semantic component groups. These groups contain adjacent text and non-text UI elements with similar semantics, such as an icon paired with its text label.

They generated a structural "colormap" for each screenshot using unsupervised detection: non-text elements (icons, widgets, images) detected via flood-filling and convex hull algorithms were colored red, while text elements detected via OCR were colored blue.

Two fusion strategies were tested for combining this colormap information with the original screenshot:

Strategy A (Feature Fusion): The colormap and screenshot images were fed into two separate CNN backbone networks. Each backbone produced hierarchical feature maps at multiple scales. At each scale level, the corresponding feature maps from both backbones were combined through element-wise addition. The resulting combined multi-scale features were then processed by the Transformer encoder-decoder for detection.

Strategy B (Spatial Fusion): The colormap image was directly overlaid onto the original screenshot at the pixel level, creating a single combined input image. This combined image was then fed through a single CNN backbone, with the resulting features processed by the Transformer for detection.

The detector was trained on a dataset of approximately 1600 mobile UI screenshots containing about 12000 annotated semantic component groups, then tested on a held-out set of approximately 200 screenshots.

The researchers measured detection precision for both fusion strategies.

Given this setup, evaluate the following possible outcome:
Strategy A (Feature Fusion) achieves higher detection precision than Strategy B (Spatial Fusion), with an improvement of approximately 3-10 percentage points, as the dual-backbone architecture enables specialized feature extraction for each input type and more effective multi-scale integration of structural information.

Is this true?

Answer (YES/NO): NO